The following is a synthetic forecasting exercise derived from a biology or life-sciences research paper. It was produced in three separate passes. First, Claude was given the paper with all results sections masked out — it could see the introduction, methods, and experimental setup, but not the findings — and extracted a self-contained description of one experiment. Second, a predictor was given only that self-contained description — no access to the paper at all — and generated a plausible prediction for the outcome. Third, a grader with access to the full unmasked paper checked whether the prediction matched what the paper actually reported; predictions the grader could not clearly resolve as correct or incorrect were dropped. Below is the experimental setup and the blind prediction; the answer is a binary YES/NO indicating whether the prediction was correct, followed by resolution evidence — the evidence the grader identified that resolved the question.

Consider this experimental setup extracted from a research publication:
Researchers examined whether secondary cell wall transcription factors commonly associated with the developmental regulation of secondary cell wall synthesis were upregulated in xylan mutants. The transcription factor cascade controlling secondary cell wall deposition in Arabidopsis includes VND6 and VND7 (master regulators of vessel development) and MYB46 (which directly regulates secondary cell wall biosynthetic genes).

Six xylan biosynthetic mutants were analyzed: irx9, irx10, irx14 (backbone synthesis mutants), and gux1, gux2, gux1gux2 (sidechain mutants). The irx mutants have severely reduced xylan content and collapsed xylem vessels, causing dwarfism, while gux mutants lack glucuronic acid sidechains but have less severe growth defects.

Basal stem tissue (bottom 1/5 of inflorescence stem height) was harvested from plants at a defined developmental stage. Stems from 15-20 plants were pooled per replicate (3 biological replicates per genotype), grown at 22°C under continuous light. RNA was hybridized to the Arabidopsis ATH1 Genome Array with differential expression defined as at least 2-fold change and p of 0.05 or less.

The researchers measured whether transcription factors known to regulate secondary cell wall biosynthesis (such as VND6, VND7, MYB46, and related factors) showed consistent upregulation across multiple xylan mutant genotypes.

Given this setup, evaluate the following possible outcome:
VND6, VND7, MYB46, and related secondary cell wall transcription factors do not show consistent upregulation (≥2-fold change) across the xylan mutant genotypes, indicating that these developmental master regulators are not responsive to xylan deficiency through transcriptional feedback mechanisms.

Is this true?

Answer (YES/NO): YES